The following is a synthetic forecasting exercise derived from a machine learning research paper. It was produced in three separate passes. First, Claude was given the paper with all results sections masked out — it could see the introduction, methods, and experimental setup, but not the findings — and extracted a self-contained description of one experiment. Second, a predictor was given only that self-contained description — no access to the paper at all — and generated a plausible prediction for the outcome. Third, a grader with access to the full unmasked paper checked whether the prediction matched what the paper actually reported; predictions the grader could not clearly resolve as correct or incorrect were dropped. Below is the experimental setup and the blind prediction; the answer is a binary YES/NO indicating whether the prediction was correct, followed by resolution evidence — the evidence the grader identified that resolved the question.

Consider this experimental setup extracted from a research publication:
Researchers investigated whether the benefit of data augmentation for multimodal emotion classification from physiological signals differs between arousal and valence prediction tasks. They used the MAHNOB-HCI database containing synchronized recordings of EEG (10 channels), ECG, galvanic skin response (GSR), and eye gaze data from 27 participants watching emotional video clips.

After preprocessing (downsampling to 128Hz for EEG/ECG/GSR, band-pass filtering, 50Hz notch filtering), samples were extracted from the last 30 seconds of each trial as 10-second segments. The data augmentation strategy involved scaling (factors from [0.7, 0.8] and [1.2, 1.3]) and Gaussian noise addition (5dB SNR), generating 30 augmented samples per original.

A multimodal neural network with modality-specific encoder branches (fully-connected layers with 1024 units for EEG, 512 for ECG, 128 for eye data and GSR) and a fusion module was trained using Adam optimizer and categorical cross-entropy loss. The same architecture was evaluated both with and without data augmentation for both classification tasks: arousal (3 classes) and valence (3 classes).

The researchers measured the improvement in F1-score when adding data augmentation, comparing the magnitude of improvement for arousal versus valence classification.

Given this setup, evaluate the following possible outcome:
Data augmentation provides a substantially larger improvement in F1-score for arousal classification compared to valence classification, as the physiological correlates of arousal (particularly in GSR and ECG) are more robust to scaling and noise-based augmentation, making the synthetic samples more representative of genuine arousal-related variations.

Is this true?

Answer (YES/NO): NO